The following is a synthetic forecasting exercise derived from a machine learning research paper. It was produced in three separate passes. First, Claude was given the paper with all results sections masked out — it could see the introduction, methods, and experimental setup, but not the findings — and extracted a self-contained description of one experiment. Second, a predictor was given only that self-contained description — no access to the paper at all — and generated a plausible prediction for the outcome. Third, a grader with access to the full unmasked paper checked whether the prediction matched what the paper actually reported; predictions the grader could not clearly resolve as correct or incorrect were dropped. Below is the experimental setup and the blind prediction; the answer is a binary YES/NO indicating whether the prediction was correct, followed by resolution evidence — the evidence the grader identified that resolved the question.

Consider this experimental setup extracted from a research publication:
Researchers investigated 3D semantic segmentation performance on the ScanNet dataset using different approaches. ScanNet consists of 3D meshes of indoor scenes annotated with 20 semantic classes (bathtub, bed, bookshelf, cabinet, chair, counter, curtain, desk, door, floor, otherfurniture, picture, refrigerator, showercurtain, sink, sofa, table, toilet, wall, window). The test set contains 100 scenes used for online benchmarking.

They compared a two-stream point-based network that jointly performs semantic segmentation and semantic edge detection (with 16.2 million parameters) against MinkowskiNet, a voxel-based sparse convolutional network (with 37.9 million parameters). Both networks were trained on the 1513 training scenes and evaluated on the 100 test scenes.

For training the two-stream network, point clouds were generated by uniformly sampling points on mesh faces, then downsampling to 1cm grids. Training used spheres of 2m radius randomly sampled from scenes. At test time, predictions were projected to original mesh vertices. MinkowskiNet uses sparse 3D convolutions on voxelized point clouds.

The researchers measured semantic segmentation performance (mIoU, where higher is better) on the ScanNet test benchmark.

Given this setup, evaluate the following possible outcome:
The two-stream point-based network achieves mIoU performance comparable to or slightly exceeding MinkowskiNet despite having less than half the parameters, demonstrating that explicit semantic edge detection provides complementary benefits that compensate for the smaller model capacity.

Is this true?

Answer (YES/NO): NO